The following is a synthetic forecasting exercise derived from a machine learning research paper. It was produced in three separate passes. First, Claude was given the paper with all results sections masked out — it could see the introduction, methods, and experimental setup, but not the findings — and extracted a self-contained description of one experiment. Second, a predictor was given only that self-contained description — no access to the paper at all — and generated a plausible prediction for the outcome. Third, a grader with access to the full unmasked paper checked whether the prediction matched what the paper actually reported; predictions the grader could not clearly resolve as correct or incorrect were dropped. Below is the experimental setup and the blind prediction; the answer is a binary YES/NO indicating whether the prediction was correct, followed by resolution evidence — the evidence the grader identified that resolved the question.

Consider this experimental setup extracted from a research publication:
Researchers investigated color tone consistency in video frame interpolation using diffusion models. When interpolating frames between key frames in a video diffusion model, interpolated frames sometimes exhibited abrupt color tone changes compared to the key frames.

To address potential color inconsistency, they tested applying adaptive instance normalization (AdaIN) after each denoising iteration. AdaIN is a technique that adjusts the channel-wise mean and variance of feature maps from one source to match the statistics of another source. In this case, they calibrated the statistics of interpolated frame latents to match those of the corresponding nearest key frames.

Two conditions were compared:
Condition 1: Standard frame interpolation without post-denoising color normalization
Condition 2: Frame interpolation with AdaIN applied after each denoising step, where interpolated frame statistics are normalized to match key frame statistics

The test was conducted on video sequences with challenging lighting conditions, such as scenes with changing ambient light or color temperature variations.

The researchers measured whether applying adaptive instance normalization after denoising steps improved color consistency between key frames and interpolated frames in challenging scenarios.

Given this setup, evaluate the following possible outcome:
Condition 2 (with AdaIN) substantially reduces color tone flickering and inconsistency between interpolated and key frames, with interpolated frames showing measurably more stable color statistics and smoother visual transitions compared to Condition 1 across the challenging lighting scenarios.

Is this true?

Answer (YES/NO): NO